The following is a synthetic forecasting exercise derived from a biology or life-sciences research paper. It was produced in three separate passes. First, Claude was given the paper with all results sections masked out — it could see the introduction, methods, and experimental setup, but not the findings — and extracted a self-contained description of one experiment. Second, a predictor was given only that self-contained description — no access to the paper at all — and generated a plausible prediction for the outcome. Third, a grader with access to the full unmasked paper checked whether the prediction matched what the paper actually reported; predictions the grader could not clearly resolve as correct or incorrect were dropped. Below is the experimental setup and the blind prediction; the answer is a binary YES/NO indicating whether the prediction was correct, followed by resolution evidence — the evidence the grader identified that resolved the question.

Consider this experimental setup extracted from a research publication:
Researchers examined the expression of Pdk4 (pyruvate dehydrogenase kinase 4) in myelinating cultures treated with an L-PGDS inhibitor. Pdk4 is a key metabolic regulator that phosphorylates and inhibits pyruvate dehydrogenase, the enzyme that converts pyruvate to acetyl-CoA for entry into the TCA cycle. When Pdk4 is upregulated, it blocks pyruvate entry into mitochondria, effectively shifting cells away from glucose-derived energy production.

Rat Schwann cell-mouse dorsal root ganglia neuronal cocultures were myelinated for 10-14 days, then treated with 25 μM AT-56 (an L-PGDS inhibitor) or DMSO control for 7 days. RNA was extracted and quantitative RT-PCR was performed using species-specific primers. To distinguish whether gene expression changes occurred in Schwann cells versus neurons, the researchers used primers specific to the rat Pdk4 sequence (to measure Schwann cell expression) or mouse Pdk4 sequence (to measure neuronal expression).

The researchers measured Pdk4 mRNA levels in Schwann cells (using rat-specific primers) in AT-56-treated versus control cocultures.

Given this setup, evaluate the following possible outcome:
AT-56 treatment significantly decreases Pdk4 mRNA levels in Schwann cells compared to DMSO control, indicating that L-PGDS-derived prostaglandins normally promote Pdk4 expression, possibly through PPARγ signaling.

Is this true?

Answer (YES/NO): NO